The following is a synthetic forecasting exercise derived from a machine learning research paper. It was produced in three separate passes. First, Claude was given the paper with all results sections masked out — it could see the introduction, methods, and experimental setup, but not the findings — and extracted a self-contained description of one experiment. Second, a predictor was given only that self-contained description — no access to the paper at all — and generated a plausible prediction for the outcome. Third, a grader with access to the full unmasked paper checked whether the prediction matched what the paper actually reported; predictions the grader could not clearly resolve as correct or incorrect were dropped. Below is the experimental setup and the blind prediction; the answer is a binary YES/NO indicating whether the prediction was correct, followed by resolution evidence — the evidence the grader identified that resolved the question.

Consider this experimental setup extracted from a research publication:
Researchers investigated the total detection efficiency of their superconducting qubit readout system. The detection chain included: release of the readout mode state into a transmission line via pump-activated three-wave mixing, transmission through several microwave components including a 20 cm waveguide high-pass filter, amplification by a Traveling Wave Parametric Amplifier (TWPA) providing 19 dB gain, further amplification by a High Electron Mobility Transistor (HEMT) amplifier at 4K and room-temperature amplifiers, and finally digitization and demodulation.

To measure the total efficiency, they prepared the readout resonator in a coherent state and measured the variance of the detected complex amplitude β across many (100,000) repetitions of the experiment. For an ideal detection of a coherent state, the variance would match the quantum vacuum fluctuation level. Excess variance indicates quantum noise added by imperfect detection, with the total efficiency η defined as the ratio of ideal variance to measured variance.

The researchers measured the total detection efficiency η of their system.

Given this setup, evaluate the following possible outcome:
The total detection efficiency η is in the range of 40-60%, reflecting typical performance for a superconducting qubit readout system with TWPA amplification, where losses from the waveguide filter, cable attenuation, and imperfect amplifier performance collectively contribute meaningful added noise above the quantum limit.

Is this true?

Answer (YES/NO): NO